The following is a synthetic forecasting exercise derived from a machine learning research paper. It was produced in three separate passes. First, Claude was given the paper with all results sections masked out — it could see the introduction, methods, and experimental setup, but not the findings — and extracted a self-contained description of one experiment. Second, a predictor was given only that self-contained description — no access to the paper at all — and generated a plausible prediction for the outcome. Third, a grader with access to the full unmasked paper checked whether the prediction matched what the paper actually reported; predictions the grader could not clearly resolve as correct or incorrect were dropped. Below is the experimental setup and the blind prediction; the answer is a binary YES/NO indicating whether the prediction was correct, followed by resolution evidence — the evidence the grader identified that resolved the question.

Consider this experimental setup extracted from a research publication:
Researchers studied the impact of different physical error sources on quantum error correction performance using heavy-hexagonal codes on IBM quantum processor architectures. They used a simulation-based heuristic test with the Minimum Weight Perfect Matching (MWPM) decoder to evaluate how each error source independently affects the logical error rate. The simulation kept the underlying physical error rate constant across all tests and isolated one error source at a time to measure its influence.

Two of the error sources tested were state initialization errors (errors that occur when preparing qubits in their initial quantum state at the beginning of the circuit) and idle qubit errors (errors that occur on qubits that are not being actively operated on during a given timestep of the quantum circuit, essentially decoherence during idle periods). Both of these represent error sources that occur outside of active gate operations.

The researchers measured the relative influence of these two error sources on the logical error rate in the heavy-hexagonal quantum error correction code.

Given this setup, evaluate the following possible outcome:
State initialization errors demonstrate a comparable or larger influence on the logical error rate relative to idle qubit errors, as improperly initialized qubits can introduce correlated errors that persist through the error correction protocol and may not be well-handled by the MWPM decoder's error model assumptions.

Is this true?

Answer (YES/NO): NO